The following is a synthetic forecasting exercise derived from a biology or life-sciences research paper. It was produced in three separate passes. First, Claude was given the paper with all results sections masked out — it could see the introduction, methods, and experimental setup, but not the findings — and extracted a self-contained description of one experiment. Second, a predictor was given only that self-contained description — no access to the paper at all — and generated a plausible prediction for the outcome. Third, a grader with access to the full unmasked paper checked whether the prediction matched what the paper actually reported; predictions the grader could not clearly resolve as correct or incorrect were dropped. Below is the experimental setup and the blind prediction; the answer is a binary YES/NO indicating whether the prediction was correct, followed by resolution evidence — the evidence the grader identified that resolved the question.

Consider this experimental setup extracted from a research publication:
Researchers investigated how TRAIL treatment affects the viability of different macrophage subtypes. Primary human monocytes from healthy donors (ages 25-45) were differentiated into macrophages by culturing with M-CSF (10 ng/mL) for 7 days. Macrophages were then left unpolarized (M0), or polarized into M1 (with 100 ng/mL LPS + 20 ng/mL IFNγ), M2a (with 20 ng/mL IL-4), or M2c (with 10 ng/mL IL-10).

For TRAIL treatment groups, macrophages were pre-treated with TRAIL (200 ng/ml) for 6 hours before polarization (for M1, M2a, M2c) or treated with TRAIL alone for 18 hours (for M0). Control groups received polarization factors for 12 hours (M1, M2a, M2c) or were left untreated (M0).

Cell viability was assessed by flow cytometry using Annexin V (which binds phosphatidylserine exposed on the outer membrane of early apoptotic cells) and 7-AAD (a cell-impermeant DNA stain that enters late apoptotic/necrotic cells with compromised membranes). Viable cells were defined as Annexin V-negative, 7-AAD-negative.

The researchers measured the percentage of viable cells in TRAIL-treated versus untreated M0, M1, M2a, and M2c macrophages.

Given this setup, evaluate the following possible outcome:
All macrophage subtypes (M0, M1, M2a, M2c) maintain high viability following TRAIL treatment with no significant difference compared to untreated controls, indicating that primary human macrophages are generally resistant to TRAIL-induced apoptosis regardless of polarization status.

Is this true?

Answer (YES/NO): NO